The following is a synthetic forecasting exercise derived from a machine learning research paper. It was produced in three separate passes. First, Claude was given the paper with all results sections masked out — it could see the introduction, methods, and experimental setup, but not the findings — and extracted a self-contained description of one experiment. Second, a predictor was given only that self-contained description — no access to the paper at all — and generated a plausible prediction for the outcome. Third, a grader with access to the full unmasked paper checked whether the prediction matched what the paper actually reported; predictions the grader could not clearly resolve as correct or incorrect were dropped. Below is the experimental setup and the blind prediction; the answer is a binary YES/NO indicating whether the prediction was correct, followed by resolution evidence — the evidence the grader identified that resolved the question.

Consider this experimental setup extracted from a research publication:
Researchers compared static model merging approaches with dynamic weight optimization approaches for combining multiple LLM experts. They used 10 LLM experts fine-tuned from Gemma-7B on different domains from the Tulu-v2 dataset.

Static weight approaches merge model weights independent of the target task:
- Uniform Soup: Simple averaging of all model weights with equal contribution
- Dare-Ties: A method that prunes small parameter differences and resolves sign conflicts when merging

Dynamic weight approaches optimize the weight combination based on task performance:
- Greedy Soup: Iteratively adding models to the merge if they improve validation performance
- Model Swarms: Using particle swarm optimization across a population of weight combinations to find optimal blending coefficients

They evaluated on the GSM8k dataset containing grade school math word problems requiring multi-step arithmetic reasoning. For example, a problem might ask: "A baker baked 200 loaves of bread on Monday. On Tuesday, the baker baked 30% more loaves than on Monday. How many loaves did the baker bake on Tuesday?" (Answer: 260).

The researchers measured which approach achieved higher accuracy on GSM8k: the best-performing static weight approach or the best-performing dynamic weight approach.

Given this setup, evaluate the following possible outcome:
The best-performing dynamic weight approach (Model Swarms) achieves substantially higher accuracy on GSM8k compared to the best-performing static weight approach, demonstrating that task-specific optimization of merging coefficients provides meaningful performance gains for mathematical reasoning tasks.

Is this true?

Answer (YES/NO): YES